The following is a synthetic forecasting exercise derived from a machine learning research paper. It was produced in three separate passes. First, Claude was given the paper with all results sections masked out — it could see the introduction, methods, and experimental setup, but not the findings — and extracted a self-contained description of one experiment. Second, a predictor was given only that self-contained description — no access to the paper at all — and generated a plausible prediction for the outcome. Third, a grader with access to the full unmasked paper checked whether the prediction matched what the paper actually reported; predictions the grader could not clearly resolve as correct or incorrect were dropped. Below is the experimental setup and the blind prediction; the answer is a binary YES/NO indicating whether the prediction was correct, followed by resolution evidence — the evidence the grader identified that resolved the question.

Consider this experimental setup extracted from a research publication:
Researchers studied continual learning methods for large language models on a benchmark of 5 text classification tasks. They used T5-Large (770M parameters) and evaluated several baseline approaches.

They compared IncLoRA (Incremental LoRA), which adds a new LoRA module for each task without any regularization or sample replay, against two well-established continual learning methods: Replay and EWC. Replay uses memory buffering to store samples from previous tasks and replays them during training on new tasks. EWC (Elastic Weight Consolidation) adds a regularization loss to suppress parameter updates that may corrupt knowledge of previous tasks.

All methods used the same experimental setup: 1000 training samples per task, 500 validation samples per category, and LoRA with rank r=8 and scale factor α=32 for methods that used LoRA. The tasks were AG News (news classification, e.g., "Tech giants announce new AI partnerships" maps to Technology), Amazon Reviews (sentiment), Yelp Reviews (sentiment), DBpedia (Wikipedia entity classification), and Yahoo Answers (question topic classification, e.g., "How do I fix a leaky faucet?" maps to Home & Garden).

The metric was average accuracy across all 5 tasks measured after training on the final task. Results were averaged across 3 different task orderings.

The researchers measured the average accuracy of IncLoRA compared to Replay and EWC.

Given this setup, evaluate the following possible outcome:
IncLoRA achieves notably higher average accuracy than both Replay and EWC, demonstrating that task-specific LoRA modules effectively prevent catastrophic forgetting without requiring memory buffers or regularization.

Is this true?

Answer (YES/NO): YES